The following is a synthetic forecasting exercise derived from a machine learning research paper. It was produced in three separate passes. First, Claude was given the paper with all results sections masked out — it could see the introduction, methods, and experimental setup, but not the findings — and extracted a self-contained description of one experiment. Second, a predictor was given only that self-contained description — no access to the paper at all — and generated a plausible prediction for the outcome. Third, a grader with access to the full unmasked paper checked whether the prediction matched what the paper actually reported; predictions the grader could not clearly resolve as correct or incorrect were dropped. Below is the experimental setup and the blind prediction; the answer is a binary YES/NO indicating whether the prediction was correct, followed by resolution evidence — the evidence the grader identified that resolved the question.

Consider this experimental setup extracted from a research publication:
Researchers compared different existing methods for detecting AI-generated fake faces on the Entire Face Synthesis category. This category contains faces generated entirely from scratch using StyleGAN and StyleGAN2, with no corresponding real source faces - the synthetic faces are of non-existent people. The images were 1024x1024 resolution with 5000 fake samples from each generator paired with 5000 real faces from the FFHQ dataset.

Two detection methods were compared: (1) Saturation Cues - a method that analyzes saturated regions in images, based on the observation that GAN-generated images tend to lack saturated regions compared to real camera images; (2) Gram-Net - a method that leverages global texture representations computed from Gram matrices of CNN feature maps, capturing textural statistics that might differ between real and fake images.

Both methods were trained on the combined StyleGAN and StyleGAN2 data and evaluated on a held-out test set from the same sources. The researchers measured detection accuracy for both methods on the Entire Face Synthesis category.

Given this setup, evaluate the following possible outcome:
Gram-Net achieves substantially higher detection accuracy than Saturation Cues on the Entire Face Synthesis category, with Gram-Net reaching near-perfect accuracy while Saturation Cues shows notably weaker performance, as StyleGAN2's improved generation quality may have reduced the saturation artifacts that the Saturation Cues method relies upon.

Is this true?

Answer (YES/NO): NO